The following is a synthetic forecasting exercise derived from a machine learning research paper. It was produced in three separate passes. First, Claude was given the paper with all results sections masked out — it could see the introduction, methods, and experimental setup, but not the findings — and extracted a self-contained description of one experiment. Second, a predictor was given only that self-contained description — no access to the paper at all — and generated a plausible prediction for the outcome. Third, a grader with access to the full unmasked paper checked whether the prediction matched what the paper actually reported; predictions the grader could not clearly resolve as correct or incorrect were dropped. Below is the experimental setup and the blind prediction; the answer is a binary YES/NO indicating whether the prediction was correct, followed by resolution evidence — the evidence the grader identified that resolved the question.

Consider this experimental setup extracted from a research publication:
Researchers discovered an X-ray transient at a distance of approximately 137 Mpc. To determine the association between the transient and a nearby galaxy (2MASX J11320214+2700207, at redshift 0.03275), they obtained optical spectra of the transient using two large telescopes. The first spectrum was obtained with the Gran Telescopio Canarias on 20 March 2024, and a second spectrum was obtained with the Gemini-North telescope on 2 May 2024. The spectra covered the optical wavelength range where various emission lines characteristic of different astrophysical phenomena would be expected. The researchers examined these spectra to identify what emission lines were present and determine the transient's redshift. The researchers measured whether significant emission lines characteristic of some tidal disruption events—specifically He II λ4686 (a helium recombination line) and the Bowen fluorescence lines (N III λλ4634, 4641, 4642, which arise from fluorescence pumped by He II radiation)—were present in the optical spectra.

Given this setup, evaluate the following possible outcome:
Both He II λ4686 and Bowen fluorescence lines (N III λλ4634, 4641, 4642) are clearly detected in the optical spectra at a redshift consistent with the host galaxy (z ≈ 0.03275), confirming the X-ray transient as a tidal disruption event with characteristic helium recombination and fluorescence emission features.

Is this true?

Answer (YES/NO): YES